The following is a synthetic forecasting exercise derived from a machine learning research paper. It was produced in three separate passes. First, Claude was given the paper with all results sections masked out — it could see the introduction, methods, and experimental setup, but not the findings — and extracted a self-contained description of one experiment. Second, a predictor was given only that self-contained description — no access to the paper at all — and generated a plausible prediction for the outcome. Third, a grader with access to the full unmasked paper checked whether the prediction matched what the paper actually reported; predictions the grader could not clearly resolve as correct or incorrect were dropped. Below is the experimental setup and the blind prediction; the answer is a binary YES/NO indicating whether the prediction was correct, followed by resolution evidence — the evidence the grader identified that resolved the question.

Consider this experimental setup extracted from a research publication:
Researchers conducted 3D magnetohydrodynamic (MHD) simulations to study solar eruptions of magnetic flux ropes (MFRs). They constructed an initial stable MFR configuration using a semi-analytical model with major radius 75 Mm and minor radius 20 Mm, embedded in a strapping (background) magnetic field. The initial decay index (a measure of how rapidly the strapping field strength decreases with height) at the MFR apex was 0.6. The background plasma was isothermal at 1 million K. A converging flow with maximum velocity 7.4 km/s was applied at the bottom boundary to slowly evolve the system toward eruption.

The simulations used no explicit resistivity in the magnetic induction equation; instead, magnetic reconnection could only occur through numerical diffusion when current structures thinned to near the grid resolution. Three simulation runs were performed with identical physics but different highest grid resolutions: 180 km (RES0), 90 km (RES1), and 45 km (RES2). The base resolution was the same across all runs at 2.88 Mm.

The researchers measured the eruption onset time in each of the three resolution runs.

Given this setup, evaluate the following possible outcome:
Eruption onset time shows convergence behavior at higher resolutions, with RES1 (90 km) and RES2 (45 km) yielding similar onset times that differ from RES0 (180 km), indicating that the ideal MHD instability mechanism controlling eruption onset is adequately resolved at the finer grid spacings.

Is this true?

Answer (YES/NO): NO